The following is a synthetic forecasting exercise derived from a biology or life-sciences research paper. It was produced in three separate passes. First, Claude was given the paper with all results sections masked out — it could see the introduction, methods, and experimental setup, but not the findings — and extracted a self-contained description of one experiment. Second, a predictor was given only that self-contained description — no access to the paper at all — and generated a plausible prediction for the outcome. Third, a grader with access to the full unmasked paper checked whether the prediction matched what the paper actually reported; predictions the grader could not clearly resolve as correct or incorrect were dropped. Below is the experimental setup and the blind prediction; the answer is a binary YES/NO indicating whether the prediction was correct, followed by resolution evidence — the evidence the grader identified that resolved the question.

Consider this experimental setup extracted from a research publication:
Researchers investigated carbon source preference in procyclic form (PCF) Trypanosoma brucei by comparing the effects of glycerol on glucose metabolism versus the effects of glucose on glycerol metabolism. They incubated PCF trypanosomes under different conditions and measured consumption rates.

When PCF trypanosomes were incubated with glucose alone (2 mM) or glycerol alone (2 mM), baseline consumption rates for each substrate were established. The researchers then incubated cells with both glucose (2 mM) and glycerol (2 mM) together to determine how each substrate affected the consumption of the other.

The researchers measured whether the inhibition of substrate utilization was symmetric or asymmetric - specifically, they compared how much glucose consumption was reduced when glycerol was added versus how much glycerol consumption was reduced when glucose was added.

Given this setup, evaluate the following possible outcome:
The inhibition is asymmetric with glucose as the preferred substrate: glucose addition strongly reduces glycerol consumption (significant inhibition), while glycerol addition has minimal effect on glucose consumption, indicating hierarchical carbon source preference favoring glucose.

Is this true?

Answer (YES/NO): NO